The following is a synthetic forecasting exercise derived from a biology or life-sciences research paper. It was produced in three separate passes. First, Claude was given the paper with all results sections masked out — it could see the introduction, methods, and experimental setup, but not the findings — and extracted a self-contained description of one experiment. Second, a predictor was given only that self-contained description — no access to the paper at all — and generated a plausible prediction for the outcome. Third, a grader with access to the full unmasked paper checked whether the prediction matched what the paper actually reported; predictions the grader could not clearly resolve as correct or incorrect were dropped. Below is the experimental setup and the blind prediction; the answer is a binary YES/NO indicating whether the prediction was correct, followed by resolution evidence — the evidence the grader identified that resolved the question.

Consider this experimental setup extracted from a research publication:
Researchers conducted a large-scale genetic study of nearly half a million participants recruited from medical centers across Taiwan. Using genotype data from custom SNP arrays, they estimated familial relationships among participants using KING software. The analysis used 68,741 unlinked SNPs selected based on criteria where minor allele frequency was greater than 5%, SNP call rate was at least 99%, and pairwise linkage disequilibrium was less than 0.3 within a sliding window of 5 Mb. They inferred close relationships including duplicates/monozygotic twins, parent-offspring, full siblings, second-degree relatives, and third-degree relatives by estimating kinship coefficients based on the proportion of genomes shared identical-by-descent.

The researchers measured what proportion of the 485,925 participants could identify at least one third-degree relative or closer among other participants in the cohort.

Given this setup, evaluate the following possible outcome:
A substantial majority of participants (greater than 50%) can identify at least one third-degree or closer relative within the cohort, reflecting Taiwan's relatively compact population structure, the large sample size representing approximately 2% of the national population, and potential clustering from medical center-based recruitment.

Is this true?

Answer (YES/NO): YES